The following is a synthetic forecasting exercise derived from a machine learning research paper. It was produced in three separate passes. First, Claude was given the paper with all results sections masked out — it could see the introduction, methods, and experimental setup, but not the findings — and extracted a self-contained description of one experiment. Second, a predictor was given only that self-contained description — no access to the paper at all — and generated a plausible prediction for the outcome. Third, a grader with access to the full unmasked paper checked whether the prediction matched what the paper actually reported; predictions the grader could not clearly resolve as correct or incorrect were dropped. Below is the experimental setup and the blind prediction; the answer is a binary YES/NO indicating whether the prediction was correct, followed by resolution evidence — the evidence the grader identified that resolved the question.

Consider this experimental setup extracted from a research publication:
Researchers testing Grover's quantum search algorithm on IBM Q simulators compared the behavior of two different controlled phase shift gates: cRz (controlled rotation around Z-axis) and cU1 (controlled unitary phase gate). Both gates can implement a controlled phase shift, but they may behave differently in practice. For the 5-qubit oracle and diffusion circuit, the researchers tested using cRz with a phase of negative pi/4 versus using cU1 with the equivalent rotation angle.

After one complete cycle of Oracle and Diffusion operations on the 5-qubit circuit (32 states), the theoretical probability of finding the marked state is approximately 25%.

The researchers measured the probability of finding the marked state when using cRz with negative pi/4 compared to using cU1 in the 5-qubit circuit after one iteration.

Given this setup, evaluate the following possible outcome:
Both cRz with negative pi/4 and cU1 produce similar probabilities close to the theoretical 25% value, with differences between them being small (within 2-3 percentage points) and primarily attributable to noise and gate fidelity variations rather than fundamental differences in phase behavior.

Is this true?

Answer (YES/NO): NO